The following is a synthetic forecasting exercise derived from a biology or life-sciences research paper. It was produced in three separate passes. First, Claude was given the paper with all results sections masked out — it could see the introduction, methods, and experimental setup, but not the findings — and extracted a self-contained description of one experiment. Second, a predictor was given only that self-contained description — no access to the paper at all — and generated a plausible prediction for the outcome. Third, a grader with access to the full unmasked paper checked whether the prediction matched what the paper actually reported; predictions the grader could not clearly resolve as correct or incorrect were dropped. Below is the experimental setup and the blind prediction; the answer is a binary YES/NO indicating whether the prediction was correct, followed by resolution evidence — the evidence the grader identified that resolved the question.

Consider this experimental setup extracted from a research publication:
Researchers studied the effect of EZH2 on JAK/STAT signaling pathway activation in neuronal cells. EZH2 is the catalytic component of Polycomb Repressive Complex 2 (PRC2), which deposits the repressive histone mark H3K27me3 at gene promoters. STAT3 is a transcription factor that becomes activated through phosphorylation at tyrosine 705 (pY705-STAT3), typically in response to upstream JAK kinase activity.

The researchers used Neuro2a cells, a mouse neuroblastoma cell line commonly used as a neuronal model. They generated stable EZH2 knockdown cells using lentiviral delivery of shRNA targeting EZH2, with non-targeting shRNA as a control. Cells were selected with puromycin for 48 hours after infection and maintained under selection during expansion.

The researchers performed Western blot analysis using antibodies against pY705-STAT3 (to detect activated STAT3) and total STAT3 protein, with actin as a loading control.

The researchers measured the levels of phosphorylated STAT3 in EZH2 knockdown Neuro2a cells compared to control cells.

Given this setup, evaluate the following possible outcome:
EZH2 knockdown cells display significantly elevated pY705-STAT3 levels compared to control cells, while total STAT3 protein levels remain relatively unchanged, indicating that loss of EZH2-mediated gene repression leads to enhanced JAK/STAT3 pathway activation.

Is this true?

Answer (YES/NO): NO